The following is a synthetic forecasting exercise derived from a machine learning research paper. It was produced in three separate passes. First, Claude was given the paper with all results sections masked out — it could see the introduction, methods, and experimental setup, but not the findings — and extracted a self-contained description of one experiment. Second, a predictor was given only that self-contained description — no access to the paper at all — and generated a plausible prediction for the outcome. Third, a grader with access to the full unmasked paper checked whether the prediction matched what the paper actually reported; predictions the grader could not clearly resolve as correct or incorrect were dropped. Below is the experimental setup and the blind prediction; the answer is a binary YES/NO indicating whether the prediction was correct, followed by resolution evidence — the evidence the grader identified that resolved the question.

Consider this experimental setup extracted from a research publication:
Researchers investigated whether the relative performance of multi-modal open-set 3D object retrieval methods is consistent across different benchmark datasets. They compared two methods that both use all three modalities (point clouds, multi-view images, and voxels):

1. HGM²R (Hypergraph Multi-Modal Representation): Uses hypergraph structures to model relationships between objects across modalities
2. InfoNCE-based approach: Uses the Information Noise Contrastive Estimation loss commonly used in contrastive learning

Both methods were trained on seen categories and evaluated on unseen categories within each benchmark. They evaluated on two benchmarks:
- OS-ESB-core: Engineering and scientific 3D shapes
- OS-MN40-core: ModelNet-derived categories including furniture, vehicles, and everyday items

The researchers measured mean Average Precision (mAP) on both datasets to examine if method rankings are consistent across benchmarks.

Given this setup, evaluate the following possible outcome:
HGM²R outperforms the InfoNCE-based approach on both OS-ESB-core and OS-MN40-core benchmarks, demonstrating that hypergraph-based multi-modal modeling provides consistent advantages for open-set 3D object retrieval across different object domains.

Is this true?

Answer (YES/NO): YES